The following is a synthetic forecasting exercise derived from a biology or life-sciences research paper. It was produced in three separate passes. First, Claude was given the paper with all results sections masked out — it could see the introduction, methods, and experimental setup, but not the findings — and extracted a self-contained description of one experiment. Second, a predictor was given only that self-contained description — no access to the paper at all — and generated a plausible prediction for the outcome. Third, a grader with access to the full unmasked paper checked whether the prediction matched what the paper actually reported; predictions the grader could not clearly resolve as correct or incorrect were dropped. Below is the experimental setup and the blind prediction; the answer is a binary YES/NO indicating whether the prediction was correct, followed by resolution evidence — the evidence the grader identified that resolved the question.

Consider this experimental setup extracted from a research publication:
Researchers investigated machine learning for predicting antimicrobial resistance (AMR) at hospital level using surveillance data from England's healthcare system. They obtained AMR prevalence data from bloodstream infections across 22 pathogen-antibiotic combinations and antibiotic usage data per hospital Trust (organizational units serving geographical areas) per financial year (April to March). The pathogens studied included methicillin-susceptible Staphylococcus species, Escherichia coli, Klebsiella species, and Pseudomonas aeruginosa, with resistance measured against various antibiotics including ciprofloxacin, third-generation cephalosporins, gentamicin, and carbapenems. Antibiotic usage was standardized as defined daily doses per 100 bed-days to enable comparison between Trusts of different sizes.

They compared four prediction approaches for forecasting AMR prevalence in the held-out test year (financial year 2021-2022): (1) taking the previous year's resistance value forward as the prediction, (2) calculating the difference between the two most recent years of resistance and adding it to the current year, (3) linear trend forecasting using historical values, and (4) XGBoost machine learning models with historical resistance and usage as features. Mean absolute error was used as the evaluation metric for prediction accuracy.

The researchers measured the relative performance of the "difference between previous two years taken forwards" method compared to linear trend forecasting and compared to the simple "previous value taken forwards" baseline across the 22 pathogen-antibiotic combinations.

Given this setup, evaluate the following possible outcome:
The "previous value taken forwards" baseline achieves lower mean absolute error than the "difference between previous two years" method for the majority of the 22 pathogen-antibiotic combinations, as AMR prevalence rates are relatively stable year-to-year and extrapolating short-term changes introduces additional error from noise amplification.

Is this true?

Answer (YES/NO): YES